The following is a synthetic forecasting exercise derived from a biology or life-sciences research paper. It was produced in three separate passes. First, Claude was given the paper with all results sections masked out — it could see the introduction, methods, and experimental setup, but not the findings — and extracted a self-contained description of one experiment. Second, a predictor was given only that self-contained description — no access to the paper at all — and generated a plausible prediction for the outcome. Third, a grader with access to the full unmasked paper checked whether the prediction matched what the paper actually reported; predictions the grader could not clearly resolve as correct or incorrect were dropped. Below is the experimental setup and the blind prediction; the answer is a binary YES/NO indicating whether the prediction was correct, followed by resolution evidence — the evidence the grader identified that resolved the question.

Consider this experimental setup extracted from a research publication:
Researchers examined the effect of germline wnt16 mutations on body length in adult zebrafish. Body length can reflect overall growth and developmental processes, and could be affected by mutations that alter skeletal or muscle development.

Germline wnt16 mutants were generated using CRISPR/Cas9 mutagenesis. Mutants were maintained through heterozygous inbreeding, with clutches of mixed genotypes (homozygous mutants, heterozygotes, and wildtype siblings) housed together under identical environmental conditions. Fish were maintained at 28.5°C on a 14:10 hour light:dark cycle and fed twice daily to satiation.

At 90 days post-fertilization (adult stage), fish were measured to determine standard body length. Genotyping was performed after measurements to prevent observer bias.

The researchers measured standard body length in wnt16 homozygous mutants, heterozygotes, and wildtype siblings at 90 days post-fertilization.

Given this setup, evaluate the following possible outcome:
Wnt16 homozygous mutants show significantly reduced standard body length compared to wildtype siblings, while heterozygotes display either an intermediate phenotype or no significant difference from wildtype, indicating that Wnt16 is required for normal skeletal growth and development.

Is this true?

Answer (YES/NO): YES